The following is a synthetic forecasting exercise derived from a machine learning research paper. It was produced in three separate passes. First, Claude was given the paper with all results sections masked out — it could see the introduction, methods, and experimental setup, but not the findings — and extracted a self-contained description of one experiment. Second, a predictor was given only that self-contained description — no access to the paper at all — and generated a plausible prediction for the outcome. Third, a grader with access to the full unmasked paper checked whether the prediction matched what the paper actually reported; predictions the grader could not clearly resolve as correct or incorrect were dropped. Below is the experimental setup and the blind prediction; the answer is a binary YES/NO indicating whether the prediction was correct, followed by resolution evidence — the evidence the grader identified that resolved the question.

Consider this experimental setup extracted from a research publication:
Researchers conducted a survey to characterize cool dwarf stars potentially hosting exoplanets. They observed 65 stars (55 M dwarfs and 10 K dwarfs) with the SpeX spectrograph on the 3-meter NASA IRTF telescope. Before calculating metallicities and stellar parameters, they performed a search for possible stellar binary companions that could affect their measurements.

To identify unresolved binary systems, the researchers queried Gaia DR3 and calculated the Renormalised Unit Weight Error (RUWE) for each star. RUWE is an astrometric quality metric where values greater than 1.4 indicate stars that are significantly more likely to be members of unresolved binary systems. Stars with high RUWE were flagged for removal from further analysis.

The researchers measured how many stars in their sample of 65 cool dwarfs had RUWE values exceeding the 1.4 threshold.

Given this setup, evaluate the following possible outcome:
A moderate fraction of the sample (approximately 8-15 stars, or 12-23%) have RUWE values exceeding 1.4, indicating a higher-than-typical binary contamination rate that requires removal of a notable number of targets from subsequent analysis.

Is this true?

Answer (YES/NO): NO